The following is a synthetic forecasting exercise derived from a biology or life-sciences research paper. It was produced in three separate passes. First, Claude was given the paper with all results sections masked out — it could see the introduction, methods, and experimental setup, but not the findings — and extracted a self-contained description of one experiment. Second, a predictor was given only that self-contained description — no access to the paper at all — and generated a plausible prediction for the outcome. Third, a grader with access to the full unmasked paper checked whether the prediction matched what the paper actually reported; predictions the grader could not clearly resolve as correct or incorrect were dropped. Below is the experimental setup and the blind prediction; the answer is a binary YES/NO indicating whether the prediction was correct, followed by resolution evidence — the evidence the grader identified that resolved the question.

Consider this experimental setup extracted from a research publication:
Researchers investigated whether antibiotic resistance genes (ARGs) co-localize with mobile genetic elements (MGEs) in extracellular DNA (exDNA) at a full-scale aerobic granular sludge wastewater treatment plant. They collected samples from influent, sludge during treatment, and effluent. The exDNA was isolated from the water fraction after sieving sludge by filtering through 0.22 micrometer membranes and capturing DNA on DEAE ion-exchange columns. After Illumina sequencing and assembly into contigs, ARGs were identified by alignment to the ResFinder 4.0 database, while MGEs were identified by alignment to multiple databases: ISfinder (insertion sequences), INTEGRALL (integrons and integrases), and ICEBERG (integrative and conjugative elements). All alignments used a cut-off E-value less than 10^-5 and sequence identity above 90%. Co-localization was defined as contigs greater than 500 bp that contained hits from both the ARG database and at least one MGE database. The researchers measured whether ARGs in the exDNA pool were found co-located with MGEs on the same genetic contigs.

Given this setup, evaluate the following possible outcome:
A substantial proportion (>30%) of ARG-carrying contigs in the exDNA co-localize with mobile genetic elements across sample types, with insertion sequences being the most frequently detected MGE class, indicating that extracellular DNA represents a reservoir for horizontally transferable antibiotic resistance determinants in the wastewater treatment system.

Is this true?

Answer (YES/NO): NO